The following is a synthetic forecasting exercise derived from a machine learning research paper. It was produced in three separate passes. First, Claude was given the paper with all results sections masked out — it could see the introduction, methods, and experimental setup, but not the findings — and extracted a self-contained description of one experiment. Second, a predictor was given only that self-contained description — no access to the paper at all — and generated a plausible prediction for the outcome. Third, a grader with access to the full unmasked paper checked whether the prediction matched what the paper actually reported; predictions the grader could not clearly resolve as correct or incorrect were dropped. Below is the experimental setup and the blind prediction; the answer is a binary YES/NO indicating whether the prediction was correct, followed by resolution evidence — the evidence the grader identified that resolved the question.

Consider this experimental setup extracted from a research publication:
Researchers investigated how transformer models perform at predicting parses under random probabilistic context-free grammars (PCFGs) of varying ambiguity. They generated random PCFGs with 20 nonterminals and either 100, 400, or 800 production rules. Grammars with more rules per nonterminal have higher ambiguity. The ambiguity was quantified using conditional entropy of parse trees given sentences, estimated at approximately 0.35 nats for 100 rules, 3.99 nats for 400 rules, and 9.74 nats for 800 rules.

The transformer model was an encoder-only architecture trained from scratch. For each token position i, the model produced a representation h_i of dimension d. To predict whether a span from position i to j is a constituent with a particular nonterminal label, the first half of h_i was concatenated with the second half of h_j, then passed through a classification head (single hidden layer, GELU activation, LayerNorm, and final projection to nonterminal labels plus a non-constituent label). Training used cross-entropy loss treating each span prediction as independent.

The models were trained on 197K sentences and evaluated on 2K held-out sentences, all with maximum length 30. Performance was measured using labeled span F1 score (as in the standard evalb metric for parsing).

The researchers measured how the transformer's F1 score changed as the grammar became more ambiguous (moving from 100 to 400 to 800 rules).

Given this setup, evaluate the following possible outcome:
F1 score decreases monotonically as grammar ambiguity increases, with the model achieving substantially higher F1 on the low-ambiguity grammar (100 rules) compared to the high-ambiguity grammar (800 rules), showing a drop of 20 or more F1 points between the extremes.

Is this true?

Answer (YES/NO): YES